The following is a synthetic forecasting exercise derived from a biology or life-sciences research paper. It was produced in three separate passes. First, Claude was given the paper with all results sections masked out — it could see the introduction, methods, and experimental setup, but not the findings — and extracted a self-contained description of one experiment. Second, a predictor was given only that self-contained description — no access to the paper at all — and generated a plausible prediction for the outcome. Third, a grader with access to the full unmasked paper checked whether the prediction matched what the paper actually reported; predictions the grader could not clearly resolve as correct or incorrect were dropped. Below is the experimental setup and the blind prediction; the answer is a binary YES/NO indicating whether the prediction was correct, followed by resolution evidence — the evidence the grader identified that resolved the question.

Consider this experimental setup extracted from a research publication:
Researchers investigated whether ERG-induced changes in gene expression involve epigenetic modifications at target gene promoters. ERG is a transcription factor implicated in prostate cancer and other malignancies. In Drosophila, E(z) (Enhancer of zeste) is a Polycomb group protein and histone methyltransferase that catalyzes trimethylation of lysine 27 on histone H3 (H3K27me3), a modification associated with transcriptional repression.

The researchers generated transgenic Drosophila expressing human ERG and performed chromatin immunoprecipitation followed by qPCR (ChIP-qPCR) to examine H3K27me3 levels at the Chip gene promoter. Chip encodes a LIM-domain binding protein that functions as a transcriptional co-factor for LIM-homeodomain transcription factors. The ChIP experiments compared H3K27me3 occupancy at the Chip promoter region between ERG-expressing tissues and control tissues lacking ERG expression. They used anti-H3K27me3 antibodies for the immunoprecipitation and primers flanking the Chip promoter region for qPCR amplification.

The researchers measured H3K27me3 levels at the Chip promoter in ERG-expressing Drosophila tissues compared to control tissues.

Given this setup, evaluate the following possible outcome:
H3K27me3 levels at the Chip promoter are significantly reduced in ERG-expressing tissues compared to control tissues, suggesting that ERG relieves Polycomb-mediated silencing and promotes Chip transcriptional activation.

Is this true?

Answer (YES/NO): NO